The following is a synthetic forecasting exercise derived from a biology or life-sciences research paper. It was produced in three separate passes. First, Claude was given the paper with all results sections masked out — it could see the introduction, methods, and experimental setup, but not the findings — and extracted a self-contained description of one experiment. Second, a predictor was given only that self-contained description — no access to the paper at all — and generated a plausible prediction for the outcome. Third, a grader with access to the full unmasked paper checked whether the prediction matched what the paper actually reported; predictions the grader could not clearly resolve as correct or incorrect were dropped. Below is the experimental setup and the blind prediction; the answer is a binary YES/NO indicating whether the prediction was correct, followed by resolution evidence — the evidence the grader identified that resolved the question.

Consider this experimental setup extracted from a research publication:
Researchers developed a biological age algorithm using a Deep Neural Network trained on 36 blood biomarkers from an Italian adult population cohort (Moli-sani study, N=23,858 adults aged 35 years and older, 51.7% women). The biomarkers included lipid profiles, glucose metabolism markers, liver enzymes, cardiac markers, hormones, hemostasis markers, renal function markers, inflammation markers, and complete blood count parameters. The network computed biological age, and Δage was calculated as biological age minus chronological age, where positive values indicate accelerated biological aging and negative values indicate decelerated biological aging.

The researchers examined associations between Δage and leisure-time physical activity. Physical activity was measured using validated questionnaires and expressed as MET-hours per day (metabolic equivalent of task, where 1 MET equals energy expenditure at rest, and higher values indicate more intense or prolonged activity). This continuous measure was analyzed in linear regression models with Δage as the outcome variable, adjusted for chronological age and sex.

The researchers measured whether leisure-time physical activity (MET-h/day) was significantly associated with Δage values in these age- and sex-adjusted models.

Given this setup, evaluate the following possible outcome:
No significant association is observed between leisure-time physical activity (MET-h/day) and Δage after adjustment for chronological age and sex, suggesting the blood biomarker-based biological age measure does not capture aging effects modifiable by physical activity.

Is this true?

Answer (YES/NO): YES